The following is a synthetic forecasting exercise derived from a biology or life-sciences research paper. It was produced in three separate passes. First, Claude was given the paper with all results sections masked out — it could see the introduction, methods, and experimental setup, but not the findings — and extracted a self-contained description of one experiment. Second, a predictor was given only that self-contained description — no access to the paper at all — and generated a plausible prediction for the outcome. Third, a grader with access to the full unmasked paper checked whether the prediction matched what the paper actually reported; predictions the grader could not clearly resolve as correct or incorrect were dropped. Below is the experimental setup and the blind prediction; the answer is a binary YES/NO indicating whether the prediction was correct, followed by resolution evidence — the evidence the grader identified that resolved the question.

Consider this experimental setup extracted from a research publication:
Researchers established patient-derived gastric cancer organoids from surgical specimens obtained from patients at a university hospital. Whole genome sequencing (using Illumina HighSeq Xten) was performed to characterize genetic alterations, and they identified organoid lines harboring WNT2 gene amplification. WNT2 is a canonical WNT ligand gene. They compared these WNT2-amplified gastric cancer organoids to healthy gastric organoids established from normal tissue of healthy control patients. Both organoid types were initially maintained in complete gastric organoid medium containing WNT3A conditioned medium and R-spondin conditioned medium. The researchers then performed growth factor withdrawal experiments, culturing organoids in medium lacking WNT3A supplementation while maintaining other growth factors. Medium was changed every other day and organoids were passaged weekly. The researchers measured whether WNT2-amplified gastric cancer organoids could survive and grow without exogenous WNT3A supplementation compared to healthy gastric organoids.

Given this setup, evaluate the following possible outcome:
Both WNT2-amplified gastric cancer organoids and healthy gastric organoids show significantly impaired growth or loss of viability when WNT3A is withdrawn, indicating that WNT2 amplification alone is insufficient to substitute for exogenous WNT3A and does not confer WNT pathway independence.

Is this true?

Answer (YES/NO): NO